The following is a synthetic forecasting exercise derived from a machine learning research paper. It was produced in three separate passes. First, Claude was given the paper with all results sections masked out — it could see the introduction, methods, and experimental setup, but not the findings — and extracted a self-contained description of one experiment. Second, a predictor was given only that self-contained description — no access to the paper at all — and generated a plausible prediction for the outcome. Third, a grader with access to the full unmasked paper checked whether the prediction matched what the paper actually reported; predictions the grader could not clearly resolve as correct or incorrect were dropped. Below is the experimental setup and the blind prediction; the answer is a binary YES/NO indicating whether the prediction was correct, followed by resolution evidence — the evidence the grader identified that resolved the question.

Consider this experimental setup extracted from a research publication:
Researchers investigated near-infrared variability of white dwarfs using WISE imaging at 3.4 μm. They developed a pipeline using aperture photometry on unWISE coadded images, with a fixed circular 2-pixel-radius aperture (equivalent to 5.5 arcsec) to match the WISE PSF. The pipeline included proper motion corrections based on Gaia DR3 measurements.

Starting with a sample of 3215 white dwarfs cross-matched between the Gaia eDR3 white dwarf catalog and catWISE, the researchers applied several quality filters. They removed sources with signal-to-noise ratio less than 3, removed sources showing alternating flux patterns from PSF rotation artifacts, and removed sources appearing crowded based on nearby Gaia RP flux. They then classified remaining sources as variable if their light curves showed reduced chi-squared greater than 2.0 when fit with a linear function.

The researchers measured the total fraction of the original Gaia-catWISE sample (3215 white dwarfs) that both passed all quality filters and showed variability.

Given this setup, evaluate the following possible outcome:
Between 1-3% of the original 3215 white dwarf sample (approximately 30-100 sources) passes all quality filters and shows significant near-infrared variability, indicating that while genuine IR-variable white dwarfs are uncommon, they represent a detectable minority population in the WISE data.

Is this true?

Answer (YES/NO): NO